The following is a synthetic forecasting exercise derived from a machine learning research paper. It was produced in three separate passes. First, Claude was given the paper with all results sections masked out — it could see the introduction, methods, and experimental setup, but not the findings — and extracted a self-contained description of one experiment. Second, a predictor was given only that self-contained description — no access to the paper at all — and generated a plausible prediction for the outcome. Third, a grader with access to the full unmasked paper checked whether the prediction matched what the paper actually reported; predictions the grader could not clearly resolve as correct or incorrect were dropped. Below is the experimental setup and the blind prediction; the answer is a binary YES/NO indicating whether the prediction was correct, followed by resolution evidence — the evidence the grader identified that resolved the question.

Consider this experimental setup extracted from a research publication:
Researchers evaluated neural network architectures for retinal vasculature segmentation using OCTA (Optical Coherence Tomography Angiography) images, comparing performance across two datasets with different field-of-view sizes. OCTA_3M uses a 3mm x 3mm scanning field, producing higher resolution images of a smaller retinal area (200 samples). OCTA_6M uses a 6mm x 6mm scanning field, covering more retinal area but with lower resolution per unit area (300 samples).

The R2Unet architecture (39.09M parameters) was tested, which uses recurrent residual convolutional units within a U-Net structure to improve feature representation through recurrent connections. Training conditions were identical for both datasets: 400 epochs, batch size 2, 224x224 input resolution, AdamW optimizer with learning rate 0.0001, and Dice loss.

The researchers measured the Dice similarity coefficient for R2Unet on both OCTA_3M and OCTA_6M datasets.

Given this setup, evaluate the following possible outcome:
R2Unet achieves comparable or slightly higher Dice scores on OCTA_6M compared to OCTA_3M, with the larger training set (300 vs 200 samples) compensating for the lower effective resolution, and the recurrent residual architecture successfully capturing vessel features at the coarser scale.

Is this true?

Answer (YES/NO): NO